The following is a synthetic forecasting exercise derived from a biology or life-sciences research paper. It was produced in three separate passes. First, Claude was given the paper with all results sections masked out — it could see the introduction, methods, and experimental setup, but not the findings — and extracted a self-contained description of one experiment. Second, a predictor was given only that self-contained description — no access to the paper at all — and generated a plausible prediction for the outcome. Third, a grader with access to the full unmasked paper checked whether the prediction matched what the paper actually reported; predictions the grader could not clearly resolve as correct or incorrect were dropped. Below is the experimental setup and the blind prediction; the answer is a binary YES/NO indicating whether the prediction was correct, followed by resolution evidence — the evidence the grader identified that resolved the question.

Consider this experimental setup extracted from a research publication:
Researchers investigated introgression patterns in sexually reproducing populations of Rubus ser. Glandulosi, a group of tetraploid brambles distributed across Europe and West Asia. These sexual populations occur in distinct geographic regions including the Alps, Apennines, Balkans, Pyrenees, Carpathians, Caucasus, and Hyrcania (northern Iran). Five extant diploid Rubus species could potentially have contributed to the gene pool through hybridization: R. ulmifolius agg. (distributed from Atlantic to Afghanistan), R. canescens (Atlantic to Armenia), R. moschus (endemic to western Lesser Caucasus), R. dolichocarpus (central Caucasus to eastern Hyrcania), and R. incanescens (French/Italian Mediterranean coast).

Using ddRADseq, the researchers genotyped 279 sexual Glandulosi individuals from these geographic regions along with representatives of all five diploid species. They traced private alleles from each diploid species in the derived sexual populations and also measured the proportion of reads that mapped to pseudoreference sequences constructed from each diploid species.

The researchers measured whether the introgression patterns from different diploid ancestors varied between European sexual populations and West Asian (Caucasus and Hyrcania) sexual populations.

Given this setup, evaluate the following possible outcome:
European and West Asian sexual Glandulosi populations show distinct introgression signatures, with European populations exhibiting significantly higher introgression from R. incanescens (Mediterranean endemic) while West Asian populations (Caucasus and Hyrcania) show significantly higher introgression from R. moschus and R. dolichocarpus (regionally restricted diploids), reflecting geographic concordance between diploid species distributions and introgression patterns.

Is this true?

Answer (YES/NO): YES